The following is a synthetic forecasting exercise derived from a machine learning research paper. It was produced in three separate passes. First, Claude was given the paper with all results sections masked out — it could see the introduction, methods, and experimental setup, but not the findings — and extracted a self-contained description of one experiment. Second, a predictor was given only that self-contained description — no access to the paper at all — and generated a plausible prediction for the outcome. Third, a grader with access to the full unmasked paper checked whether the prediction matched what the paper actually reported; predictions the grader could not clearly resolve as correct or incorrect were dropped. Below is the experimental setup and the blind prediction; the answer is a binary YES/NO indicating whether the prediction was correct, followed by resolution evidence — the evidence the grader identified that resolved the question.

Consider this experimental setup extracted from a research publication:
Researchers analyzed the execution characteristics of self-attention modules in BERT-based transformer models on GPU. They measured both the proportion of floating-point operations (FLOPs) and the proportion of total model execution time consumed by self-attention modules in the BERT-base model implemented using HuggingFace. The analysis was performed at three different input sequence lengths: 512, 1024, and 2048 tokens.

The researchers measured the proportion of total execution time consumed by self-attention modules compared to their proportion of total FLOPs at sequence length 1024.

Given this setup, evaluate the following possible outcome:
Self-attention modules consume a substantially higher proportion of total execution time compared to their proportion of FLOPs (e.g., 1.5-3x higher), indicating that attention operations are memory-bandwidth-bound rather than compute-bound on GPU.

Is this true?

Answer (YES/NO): YES